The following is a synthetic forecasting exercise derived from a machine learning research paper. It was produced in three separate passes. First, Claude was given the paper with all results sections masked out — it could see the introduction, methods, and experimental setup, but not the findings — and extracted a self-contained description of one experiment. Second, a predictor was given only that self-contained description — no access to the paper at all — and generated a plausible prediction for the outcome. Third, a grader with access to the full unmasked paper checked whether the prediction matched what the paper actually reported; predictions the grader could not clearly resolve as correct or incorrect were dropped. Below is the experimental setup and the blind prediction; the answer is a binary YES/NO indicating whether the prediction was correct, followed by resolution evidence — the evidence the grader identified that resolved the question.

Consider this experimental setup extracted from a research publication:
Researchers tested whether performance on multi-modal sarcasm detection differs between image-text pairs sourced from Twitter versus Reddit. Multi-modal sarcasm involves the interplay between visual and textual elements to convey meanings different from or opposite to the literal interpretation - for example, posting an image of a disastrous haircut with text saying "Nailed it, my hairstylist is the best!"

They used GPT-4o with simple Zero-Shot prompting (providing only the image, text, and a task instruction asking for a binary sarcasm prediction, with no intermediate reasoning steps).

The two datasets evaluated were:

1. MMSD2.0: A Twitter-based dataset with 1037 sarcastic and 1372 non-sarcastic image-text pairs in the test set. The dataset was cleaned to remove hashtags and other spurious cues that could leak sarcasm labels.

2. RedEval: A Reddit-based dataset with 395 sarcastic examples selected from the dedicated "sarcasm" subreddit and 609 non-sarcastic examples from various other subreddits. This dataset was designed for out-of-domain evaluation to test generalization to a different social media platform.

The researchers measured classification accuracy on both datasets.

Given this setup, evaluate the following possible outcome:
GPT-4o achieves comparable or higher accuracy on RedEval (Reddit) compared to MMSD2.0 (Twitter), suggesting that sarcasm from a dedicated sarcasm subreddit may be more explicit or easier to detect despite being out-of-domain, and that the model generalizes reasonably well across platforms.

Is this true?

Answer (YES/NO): YES